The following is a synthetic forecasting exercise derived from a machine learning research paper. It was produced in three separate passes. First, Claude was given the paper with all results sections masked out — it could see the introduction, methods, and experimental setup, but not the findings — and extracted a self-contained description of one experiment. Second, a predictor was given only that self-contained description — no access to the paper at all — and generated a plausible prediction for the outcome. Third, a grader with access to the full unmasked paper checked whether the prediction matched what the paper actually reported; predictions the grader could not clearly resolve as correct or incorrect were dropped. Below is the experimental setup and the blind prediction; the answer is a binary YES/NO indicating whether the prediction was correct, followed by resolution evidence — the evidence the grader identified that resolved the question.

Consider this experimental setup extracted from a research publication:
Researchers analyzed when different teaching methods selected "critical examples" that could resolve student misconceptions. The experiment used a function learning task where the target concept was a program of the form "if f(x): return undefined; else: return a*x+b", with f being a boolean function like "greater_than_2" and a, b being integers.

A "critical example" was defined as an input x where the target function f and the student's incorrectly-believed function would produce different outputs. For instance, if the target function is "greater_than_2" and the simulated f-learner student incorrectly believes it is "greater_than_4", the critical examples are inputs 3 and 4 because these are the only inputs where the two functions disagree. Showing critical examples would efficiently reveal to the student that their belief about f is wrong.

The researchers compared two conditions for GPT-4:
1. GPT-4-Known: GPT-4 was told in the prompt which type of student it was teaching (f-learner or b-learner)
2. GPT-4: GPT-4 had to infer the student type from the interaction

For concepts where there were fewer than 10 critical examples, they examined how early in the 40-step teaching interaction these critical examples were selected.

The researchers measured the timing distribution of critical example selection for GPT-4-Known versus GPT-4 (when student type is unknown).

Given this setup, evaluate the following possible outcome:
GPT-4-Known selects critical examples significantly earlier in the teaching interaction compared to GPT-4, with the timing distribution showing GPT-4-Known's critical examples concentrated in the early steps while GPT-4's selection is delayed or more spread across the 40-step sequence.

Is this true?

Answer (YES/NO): YES